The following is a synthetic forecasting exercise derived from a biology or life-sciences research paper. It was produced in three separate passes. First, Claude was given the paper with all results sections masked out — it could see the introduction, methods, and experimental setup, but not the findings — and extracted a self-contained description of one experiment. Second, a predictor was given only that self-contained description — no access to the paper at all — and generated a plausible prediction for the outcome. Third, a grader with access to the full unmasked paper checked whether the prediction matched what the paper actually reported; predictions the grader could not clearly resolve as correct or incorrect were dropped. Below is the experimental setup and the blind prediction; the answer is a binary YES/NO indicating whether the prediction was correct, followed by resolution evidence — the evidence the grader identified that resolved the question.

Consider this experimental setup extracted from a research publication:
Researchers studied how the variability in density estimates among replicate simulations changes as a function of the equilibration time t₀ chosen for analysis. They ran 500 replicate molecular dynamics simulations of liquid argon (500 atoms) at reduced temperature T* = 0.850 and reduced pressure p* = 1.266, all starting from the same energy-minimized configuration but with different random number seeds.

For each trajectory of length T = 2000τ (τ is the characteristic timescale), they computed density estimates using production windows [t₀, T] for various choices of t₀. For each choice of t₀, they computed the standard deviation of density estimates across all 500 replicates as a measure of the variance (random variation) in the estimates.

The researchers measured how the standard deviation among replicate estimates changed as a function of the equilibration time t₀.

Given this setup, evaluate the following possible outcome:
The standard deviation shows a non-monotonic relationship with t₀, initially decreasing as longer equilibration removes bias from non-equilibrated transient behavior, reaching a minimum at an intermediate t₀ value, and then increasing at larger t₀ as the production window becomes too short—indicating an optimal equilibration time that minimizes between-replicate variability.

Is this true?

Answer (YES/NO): NO